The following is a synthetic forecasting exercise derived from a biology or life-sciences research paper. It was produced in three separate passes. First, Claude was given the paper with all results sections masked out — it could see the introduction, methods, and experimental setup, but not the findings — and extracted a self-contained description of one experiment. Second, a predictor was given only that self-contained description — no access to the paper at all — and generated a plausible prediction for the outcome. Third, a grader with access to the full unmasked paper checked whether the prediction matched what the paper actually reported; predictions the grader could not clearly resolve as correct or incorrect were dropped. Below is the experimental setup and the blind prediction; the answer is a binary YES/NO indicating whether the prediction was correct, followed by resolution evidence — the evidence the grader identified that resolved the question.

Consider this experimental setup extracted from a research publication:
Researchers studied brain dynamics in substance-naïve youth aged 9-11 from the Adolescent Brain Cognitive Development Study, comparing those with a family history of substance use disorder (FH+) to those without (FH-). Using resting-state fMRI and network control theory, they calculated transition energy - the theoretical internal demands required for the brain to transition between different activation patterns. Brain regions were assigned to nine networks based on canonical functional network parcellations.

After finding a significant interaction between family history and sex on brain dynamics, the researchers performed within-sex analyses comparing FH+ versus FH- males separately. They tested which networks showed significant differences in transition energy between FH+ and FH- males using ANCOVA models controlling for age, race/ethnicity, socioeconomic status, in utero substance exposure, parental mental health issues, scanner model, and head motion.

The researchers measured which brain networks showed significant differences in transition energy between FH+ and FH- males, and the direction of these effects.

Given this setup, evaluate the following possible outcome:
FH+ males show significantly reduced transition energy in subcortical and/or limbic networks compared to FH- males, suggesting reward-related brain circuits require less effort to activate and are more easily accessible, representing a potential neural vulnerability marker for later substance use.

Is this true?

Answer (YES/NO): NO